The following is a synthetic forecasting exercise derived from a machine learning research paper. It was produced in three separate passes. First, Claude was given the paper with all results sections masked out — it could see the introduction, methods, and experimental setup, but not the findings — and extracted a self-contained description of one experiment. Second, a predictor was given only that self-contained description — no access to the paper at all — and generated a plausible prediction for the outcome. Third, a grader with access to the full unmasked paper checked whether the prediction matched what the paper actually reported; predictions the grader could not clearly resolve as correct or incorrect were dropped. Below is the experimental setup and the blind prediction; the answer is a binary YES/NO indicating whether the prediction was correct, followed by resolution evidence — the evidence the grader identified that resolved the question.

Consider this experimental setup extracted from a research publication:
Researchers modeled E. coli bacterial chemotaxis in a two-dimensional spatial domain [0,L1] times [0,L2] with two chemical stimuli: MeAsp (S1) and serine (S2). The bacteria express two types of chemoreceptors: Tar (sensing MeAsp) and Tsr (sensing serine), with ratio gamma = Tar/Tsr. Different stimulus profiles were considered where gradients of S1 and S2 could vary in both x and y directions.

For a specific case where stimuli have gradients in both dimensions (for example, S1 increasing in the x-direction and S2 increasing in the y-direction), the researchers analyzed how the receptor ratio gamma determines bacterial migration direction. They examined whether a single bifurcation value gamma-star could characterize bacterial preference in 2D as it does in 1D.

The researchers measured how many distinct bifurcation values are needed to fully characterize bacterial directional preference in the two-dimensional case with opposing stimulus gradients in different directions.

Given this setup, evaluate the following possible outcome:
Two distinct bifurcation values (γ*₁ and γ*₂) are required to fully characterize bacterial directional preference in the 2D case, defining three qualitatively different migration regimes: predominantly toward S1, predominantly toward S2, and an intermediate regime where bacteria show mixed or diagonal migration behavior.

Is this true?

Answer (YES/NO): YES